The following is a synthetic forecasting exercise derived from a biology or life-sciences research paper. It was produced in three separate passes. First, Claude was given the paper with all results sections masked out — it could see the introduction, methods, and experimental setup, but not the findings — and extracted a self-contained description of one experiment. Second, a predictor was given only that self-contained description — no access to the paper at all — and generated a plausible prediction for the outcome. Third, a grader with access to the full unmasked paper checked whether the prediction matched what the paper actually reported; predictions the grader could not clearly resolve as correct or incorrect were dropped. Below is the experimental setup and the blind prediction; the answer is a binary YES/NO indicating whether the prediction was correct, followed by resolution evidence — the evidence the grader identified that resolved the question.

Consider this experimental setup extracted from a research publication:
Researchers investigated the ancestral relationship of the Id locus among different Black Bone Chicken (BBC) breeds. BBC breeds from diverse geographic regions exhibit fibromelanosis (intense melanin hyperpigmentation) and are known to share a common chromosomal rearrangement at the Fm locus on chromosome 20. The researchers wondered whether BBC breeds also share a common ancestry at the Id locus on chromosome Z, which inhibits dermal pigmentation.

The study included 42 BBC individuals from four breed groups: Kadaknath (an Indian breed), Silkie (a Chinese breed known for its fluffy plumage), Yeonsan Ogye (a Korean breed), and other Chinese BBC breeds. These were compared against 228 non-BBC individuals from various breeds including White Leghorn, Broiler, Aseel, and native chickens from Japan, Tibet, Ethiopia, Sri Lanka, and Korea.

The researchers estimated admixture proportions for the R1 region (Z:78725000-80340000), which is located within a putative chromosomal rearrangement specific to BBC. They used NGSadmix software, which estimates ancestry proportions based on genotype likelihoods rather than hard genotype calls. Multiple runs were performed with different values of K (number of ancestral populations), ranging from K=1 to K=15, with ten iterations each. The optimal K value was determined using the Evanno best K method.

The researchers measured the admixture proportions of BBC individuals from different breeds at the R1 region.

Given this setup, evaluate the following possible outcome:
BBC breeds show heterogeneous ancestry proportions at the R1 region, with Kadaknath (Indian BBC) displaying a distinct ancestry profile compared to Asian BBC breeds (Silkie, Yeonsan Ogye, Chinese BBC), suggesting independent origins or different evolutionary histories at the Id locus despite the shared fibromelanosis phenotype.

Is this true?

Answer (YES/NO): NO